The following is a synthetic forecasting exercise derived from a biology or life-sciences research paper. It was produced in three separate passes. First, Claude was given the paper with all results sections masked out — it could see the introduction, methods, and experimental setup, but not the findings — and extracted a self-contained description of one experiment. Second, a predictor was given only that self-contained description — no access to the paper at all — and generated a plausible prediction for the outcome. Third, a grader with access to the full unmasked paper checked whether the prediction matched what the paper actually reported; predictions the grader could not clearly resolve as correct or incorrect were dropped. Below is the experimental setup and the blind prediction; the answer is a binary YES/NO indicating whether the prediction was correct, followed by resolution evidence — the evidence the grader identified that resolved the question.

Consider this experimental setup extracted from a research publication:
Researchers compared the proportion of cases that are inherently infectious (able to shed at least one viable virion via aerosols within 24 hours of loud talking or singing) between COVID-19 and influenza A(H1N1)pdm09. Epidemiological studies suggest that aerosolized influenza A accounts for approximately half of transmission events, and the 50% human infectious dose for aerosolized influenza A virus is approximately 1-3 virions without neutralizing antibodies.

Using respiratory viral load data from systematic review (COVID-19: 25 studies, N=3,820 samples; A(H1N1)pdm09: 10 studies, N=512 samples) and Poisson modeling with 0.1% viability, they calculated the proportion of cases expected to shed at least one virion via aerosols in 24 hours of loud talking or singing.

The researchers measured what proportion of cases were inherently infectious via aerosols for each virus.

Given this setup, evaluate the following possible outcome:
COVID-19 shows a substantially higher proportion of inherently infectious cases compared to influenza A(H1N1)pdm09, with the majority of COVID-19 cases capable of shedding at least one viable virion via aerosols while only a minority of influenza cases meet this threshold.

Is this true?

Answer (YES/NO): NO